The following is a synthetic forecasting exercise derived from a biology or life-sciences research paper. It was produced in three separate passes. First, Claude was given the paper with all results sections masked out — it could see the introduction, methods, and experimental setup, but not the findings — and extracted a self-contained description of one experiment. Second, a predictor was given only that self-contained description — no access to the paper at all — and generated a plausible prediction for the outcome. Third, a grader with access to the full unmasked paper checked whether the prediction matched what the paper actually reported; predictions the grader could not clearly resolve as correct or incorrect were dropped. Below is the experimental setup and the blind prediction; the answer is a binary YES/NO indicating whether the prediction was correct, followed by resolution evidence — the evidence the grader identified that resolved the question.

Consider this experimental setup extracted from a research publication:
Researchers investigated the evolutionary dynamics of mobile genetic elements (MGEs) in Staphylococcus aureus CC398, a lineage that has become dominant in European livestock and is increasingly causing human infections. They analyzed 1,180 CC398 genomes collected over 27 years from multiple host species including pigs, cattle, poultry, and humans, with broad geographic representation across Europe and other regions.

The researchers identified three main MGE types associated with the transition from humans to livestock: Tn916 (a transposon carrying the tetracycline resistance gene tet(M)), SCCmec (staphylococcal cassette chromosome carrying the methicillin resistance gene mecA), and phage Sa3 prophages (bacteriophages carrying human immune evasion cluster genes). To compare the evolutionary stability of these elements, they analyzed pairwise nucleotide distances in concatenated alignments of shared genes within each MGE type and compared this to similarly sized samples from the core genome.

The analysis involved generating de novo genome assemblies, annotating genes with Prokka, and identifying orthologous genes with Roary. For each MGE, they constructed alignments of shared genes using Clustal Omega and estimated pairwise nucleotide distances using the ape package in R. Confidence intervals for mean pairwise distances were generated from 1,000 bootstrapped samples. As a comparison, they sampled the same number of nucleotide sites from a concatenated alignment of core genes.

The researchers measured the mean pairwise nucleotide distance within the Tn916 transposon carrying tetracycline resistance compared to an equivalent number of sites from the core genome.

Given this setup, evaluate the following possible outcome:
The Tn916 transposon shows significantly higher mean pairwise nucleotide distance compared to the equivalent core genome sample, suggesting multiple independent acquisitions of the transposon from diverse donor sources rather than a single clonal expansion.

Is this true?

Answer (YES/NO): NO